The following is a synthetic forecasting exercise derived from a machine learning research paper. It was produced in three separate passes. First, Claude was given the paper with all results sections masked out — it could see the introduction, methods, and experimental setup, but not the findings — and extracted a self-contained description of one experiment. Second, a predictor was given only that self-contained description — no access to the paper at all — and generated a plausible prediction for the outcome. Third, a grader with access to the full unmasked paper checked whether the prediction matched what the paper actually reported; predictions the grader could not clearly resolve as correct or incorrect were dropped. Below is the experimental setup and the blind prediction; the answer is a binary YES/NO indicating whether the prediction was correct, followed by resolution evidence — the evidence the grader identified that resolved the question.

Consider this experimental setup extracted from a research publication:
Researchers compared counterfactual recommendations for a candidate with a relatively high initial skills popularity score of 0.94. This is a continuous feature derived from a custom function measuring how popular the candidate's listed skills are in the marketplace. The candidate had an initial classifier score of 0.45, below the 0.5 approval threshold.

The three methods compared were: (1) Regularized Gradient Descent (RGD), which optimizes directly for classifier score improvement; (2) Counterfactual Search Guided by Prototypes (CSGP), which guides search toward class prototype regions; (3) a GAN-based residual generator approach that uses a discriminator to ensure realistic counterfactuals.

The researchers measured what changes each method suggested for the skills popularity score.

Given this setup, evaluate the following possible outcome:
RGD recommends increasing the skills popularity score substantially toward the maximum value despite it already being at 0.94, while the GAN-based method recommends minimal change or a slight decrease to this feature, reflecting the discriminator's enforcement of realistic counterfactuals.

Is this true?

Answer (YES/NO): YES